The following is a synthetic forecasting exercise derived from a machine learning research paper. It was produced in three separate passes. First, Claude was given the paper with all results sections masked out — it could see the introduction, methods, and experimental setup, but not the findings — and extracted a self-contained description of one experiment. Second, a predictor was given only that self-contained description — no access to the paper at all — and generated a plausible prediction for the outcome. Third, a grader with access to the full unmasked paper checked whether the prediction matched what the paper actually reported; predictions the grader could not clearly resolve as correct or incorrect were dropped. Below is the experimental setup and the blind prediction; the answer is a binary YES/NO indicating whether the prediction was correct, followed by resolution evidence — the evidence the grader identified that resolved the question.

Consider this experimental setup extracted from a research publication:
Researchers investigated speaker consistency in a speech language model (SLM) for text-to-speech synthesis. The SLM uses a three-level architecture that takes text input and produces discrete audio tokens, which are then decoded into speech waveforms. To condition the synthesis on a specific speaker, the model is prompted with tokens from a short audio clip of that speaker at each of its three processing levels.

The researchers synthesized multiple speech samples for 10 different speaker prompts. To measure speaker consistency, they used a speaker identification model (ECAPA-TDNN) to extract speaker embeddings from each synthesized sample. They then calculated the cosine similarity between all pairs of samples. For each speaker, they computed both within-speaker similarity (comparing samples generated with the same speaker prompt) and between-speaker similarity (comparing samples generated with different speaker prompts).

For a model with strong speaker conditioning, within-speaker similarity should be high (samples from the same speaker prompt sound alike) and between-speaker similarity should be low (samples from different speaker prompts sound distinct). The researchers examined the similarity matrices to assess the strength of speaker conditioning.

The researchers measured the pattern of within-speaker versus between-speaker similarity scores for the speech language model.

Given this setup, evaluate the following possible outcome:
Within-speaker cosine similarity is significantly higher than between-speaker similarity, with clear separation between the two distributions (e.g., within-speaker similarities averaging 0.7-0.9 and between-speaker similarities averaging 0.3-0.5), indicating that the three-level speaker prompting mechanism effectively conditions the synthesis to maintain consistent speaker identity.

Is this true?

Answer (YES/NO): NO